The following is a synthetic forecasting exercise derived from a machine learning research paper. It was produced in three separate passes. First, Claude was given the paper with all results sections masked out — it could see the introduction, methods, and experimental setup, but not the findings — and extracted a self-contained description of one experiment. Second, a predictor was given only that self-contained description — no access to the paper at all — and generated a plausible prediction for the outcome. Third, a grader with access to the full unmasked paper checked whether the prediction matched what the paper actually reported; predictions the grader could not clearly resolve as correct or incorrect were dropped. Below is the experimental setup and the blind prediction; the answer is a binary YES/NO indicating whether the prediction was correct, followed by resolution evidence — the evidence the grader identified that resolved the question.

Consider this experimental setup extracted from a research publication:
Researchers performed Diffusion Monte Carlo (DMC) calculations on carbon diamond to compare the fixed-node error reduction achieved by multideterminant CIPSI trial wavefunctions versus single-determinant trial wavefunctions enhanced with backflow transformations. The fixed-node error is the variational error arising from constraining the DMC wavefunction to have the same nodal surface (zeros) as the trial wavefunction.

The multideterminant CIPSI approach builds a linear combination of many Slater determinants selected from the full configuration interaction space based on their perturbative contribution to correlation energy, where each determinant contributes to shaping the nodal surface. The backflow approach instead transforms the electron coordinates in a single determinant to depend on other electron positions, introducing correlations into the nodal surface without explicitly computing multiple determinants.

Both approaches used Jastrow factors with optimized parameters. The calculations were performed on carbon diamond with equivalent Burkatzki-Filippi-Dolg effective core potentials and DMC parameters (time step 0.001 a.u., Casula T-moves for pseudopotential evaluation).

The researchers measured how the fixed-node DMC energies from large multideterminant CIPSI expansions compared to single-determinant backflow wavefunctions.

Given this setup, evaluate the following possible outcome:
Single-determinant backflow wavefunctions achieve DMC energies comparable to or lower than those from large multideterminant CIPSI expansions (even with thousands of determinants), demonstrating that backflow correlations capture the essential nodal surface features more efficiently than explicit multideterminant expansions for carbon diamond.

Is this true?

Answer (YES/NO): NO